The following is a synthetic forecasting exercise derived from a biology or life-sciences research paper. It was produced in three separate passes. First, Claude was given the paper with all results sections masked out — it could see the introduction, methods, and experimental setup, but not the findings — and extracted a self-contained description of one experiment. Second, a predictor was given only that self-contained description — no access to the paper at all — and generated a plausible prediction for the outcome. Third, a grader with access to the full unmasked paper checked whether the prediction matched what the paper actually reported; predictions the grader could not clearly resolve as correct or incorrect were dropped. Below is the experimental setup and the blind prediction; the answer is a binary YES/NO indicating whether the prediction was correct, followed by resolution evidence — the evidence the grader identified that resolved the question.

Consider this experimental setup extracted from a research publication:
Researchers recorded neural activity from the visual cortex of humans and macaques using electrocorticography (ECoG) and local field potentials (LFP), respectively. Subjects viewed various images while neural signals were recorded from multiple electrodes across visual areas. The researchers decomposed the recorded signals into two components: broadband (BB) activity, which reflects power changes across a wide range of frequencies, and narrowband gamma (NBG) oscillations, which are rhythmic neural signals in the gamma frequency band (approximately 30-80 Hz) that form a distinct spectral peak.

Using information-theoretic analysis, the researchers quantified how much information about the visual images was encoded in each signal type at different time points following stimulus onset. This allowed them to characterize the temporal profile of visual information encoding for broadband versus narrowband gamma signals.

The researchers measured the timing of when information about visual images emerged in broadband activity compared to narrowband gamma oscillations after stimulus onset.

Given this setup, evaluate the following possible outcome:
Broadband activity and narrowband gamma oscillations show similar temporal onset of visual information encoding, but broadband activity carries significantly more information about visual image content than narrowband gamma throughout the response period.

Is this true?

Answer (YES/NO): NO